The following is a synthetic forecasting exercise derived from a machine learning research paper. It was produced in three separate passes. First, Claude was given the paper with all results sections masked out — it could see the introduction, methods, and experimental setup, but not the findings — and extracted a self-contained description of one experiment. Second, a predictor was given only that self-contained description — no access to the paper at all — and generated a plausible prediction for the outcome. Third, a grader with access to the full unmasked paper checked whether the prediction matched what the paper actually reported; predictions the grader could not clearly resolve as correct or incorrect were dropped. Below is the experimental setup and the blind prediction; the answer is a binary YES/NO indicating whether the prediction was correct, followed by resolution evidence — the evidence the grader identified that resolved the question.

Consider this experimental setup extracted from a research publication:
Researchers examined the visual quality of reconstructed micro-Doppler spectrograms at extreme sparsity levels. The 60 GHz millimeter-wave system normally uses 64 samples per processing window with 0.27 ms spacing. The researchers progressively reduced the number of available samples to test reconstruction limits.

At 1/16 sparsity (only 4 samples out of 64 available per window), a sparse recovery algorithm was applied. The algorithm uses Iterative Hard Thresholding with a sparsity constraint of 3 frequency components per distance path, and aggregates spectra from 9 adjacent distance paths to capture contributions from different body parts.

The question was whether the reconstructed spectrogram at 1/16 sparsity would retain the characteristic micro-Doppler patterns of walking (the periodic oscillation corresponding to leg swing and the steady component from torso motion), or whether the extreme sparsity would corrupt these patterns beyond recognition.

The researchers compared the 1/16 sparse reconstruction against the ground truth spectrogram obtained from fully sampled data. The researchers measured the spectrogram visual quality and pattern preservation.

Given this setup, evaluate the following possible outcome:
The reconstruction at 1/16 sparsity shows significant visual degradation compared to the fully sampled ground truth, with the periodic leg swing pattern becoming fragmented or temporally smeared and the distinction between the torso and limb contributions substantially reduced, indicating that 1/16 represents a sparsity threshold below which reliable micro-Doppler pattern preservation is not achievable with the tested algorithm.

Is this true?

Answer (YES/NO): NO